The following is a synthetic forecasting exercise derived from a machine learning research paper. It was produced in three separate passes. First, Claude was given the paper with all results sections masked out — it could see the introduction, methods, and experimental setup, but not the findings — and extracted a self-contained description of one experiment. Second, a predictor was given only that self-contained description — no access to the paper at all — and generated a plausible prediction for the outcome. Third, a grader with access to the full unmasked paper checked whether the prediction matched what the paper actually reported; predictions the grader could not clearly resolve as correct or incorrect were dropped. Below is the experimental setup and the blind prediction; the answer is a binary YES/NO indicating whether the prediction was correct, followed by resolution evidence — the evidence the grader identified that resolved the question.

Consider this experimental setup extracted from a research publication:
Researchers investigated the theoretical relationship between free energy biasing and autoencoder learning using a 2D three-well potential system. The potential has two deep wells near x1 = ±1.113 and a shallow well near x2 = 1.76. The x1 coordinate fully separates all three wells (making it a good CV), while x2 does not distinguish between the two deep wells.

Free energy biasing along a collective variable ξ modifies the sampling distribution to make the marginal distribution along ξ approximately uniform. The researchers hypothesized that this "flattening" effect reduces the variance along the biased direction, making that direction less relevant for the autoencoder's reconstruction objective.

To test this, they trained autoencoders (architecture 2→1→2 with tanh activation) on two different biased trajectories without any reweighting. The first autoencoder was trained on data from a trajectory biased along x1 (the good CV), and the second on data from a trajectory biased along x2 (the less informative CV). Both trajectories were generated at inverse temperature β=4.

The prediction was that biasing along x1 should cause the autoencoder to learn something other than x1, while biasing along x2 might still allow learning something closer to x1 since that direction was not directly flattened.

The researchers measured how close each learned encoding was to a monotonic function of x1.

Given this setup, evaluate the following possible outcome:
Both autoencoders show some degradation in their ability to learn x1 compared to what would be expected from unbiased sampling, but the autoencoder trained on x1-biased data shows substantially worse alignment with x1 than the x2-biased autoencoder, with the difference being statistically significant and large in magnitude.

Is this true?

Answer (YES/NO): NO